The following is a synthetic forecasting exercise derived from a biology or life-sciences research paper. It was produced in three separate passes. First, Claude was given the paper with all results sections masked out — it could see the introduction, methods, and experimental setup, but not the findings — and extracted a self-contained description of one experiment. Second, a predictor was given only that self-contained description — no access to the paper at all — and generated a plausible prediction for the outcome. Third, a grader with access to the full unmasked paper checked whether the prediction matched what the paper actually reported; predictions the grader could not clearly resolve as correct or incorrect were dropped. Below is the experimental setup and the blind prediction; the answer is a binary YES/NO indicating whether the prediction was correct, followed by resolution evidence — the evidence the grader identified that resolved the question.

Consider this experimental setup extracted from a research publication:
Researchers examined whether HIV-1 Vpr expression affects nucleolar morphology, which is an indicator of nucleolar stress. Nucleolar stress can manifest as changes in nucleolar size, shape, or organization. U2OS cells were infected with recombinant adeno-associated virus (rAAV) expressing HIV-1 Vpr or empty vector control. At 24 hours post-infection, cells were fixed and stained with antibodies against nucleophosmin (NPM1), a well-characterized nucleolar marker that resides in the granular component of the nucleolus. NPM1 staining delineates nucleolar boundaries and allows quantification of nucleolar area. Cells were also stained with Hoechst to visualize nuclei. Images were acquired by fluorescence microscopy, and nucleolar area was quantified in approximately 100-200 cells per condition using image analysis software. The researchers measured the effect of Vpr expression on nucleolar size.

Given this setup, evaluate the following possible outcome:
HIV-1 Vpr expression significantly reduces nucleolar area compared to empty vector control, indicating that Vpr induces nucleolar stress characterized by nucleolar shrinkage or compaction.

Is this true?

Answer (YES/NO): NO